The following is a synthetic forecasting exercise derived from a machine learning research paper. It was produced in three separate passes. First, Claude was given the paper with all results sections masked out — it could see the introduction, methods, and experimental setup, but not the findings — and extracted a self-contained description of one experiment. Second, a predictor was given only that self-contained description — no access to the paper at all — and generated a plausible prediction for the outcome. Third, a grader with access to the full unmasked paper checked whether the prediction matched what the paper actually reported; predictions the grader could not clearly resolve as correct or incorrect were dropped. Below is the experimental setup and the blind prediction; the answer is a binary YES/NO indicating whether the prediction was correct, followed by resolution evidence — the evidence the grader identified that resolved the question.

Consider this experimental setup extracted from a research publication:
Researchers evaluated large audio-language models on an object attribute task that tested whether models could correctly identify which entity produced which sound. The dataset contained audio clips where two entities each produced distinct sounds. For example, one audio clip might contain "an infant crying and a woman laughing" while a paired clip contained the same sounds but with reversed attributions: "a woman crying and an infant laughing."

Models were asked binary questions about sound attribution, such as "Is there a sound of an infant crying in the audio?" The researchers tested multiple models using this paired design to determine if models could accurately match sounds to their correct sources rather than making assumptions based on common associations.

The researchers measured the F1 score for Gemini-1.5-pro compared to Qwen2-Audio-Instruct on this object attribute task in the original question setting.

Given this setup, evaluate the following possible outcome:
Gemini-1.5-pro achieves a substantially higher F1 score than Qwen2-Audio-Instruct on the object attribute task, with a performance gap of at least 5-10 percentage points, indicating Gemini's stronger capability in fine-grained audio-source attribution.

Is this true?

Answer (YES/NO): YES